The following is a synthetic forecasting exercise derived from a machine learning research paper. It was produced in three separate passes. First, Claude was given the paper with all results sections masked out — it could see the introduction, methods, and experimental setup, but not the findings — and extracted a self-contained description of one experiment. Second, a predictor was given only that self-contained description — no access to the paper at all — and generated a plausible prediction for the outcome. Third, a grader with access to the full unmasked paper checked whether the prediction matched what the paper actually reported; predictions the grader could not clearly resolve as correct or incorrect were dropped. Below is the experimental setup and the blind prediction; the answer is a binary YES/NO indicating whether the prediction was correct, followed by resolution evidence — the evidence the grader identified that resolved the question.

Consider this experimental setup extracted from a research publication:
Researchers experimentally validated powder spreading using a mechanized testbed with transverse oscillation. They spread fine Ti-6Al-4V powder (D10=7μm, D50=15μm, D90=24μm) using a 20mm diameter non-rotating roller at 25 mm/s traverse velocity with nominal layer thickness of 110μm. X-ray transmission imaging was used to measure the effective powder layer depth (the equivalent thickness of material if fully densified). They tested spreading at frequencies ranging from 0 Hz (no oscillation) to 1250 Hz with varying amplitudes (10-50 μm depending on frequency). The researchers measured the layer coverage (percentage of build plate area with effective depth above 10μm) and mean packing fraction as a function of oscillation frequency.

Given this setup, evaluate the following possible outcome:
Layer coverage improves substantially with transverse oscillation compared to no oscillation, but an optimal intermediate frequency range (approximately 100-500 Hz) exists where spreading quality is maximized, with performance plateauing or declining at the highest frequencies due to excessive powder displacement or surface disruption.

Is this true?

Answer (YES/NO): NO